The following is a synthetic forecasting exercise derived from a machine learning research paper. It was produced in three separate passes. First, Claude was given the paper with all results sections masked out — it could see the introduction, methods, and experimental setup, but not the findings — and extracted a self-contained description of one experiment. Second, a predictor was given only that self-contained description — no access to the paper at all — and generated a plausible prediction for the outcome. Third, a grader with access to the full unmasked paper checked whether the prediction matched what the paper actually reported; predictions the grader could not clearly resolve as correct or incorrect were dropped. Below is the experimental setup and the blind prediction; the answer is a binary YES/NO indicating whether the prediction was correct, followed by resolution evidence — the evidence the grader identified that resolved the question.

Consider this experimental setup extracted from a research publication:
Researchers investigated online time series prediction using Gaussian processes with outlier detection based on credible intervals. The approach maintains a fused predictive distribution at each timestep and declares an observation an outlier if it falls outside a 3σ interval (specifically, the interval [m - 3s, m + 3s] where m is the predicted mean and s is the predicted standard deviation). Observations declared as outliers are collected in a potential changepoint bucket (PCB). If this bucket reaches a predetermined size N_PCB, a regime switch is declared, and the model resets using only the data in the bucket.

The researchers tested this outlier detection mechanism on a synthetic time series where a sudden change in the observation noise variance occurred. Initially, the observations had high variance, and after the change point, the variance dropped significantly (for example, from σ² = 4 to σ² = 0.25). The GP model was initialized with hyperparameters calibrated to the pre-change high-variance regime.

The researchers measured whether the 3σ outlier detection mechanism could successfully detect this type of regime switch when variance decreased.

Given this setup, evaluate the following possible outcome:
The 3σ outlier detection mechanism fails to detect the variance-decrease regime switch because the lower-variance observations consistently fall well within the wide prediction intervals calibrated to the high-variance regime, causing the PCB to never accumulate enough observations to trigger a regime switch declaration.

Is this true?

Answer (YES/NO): YES